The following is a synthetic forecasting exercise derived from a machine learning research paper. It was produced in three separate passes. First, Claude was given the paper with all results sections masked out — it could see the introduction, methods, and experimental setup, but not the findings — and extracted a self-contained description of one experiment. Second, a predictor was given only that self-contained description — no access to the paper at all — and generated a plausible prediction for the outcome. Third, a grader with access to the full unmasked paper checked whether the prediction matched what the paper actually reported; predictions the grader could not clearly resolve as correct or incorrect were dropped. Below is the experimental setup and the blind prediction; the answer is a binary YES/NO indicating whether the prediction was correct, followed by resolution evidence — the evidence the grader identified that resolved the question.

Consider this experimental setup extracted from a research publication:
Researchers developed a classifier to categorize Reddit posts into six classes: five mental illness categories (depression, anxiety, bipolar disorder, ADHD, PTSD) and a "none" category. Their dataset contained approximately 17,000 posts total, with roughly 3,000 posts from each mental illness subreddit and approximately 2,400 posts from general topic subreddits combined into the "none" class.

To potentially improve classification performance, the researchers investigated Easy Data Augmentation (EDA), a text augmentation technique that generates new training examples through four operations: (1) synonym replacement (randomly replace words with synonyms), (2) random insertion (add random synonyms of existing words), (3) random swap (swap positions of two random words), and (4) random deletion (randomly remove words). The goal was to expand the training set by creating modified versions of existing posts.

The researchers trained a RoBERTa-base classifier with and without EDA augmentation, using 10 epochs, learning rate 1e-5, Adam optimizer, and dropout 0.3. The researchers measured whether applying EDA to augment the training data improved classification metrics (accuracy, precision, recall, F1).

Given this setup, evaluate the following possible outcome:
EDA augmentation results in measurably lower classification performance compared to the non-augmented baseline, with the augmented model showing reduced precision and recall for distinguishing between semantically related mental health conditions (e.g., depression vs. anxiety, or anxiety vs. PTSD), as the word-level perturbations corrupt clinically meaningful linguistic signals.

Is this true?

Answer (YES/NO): NO